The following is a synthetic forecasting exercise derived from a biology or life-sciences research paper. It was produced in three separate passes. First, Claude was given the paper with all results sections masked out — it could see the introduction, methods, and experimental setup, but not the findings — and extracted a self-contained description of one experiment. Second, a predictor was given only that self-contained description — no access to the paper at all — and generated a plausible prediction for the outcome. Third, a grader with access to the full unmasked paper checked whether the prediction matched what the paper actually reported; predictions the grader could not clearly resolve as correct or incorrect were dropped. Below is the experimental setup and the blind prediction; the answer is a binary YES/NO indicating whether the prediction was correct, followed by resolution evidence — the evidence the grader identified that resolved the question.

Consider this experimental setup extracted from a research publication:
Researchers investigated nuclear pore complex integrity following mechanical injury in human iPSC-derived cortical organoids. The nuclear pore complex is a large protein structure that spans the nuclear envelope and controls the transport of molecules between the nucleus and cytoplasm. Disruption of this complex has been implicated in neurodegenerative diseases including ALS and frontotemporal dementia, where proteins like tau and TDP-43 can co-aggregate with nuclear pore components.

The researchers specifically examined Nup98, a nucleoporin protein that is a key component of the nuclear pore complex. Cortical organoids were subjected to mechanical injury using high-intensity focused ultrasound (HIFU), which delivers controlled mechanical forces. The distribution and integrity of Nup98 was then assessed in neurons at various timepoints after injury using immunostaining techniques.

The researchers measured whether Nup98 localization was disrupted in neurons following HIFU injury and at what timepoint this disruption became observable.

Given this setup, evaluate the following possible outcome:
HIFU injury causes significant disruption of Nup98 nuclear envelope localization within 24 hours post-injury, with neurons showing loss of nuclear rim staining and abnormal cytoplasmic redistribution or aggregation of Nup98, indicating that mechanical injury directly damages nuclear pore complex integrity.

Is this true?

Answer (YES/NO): NO